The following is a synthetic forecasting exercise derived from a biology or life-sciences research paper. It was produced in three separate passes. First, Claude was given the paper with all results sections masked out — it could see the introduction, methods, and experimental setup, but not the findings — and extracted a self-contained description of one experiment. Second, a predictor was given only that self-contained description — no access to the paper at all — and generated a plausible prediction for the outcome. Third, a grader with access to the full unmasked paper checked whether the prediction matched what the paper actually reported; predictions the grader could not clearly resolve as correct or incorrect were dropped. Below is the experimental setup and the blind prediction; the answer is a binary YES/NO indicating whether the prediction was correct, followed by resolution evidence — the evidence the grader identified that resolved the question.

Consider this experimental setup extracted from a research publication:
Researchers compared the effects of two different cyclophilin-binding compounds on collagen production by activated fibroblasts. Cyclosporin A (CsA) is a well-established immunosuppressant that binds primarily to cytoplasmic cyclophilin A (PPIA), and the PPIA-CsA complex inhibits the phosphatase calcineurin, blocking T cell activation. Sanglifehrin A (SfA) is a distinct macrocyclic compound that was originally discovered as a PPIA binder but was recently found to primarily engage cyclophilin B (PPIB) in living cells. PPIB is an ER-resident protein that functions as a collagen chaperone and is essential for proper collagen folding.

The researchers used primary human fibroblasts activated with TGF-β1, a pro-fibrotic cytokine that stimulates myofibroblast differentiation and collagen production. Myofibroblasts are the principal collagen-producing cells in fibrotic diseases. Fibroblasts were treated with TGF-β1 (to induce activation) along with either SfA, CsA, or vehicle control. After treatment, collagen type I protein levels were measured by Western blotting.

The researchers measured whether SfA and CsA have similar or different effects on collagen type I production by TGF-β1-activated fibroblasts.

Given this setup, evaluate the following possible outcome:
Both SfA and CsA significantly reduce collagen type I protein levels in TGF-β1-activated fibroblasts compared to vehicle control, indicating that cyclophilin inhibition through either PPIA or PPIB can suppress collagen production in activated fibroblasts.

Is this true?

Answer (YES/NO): NO